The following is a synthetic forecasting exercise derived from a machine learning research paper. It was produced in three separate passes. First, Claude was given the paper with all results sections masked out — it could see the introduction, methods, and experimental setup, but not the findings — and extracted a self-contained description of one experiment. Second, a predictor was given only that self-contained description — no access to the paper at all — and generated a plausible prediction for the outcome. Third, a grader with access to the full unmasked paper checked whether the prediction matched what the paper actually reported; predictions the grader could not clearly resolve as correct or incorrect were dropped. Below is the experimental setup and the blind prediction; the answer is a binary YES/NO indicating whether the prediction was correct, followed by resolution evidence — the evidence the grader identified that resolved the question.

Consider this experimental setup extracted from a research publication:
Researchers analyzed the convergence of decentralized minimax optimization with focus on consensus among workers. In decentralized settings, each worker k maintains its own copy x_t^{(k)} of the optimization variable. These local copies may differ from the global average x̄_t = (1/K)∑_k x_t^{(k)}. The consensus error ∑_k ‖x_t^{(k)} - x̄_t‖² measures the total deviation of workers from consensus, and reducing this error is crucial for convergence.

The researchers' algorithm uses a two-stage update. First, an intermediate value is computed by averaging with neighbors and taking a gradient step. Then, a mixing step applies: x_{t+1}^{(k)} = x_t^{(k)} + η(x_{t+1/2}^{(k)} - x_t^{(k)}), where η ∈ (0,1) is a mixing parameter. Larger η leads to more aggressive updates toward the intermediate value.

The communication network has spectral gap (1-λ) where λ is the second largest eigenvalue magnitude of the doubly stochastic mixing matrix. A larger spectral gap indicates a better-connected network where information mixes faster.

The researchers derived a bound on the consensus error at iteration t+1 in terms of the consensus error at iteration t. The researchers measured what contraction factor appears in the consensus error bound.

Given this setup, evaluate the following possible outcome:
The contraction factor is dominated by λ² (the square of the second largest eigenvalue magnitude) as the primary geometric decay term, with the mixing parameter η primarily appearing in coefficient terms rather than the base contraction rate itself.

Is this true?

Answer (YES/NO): NO